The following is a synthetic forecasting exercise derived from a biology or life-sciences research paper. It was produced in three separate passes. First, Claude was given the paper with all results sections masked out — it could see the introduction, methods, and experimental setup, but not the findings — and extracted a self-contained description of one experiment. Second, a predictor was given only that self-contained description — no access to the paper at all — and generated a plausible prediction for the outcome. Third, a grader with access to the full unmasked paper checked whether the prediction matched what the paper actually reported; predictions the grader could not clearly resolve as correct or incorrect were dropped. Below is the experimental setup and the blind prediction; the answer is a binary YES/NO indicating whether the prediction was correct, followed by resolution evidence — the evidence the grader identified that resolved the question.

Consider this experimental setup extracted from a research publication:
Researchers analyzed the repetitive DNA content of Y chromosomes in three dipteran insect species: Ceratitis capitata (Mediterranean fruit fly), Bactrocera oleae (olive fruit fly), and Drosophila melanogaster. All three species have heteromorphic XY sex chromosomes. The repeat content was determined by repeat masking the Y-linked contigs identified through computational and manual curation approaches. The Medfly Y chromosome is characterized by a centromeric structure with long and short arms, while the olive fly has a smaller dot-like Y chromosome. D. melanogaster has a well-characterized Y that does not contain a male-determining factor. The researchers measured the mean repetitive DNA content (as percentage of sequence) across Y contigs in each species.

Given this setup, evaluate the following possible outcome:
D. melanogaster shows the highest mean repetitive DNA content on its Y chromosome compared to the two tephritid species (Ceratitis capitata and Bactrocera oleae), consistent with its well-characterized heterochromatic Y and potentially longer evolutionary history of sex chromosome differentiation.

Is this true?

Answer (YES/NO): NO